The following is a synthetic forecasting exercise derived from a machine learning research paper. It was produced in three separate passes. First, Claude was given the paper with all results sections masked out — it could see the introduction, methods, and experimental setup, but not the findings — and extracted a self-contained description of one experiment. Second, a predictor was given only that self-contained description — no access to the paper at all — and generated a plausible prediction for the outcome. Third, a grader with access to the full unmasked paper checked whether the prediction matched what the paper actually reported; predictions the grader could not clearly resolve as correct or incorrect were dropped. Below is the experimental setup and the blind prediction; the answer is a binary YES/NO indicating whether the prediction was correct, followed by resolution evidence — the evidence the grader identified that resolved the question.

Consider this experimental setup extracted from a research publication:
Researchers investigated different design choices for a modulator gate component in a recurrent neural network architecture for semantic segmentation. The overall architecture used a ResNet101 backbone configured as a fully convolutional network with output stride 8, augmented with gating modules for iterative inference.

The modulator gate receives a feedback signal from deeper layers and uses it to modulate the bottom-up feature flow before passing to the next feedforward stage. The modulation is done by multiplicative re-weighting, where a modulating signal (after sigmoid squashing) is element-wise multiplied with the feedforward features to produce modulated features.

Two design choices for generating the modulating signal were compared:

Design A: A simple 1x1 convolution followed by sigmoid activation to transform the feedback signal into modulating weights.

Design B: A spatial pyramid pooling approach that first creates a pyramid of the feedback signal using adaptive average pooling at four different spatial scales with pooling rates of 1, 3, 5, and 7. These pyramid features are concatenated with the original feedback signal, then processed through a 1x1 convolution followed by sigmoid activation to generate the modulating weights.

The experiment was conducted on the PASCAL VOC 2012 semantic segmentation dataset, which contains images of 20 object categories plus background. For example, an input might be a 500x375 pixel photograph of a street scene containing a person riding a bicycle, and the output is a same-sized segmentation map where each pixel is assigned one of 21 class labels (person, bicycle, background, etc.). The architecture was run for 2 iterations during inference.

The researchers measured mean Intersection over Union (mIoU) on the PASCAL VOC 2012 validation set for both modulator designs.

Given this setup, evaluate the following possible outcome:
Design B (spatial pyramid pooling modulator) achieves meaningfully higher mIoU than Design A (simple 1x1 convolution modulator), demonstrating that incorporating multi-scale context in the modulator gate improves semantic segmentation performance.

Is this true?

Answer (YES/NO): YES